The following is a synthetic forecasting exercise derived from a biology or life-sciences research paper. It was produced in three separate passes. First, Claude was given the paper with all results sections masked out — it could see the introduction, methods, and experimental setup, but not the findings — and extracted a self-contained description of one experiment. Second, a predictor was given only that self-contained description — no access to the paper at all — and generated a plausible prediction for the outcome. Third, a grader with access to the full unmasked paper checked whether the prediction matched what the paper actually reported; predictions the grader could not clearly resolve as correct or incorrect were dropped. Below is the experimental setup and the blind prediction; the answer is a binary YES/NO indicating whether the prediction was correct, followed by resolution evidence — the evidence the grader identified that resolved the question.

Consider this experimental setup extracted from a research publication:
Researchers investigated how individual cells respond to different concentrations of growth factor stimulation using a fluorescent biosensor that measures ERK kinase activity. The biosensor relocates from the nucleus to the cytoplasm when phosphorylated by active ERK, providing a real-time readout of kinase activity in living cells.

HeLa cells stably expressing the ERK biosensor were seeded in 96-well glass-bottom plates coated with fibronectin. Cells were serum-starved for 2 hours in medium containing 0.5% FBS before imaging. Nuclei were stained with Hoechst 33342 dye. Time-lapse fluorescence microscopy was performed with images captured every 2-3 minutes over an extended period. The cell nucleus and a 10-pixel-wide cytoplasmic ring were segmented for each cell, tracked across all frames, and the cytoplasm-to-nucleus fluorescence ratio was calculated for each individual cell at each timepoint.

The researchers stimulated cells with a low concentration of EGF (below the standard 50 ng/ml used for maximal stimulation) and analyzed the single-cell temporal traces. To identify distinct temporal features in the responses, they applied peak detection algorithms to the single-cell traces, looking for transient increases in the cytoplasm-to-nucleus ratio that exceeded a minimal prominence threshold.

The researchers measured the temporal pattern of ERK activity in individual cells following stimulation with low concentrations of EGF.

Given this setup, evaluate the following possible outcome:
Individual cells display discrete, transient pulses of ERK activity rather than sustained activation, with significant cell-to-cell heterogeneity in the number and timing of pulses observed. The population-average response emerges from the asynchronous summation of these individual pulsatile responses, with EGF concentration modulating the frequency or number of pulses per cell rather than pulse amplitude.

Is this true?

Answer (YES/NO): YES